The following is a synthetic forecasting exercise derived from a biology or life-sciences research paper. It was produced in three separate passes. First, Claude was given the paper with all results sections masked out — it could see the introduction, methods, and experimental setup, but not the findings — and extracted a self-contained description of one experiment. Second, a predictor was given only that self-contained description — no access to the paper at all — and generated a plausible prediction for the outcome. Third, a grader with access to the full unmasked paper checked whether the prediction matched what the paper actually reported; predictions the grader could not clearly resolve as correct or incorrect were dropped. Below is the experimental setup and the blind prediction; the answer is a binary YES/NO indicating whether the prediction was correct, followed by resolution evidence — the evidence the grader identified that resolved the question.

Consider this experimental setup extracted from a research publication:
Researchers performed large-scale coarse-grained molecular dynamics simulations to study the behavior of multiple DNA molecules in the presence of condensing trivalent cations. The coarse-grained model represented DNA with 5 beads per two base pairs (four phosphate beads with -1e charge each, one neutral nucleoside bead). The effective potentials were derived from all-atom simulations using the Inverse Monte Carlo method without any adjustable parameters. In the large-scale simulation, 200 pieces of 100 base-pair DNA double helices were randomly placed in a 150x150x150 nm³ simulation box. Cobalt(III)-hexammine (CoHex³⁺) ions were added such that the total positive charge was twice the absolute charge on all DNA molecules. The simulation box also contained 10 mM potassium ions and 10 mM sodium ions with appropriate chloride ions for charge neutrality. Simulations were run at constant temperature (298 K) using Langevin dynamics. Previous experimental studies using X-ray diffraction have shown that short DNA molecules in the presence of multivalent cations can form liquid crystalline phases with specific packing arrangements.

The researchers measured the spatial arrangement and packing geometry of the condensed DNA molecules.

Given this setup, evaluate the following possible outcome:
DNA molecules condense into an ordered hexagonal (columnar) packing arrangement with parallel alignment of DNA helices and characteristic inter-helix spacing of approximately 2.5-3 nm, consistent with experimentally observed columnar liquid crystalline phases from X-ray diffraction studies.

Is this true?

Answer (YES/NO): NO